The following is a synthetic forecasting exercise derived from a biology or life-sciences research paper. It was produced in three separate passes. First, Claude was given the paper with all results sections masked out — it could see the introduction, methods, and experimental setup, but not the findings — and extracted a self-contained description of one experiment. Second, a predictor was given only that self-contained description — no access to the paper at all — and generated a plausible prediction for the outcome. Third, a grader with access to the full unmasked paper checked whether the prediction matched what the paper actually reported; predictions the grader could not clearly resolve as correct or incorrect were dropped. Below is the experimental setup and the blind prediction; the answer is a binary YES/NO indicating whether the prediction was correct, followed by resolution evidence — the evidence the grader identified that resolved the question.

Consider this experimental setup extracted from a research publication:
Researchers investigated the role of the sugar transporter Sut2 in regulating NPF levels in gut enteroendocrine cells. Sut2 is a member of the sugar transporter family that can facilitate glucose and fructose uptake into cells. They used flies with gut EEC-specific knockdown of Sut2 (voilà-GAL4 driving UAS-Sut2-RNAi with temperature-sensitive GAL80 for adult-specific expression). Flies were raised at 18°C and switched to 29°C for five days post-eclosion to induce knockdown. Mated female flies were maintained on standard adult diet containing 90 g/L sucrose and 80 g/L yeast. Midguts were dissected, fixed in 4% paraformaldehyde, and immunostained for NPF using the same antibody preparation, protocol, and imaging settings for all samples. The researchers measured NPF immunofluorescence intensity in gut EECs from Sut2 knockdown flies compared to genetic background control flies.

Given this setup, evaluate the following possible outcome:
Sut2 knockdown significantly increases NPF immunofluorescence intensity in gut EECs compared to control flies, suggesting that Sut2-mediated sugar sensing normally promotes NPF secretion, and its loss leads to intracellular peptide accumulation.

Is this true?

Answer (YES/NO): YES